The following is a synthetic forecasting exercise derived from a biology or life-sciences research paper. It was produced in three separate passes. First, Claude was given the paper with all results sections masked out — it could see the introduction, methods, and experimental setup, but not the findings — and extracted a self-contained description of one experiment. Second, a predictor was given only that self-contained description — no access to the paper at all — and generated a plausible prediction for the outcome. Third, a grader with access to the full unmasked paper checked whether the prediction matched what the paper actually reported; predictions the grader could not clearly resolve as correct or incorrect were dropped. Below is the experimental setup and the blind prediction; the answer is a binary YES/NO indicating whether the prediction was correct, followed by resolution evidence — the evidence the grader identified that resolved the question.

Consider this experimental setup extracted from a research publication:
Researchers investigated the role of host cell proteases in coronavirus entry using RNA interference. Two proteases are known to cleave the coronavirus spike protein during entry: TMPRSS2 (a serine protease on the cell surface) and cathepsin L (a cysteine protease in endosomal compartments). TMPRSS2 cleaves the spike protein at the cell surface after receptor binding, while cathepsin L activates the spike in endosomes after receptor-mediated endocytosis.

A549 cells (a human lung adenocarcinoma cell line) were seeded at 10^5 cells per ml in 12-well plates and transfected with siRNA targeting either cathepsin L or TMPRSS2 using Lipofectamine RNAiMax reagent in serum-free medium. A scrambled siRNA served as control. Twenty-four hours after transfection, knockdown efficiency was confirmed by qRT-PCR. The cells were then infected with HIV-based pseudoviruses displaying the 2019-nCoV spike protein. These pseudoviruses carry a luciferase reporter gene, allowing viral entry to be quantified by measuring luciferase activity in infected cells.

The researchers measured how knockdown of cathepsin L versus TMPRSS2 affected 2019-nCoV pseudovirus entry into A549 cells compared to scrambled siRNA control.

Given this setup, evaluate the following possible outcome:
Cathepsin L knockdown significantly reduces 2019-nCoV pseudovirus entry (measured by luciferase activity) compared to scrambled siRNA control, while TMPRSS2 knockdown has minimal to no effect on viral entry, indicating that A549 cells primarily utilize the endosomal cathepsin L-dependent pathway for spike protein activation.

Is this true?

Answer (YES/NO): NO